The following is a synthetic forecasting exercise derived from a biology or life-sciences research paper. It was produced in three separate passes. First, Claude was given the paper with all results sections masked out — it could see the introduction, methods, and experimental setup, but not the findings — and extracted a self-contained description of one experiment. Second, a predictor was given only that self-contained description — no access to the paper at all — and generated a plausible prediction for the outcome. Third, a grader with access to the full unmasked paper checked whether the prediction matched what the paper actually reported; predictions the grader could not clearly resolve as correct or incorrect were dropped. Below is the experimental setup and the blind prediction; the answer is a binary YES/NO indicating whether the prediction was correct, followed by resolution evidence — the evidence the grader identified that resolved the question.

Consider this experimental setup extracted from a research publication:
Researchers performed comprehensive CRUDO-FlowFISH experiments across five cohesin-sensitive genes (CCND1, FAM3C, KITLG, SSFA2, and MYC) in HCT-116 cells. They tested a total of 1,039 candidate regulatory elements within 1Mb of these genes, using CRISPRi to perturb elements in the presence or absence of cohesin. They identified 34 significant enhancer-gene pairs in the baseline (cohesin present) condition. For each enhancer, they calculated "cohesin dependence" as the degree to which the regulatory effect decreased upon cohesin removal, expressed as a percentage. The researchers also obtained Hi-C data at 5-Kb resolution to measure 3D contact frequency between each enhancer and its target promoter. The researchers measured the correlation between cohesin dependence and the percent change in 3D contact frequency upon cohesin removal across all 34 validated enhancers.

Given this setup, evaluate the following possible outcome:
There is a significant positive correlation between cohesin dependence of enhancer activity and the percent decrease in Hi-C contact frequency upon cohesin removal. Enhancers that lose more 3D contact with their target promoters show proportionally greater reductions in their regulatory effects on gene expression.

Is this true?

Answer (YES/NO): YES